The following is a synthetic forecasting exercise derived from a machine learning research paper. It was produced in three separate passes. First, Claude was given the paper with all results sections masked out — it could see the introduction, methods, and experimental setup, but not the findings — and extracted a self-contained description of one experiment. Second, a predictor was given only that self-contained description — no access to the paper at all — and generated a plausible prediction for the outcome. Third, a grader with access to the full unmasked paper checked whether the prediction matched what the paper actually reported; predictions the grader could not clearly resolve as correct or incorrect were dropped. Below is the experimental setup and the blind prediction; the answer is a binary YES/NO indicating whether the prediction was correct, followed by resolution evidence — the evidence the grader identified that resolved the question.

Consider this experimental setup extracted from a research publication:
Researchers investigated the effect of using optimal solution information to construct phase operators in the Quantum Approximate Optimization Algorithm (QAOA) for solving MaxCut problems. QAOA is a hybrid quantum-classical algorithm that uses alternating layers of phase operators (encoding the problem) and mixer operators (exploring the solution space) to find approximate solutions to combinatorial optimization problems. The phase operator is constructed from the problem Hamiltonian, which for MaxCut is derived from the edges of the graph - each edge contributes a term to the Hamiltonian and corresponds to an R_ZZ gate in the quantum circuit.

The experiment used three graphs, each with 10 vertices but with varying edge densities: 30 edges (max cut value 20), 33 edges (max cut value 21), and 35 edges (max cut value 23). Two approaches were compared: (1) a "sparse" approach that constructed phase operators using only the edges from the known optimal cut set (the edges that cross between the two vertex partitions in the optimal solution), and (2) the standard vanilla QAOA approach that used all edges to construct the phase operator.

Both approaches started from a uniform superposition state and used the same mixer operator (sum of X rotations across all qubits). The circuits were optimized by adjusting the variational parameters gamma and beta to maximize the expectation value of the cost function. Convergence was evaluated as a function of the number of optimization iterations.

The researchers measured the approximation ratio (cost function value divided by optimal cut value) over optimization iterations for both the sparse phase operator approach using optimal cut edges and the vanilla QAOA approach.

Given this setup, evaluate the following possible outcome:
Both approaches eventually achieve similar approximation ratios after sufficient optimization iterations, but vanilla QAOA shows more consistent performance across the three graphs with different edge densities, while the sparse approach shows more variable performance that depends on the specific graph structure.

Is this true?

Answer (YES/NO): NO